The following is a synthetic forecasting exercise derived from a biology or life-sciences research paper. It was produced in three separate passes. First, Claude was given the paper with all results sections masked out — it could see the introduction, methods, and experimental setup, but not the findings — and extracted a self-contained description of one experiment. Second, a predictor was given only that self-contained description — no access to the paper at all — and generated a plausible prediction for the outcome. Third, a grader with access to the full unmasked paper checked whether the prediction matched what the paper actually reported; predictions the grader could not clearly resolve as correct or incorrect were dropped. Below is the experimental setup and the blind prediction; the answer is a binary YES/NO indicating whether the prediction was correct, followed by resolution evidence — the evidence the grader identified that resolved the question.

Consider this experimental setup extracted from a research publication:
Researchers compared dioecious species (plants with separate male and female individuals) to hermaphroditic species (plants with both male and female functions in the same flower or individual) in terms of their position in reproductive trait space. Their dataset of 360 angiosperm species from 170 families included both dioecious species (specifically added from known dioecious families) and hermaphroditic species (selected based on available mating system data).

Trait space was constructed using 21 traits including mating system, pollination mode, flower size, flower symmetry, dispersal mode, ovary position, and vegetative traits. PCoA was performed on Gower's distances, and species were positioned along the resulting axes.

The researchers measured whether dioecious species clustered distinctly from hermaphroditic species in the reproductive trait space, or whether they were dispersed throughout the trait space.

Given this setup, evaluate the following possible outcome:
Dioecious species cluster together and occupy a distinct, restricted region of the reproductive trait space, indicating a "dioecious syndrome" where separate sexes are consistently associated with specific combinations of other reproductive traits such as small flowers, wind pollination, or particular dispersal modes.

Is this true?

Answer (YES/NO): NO